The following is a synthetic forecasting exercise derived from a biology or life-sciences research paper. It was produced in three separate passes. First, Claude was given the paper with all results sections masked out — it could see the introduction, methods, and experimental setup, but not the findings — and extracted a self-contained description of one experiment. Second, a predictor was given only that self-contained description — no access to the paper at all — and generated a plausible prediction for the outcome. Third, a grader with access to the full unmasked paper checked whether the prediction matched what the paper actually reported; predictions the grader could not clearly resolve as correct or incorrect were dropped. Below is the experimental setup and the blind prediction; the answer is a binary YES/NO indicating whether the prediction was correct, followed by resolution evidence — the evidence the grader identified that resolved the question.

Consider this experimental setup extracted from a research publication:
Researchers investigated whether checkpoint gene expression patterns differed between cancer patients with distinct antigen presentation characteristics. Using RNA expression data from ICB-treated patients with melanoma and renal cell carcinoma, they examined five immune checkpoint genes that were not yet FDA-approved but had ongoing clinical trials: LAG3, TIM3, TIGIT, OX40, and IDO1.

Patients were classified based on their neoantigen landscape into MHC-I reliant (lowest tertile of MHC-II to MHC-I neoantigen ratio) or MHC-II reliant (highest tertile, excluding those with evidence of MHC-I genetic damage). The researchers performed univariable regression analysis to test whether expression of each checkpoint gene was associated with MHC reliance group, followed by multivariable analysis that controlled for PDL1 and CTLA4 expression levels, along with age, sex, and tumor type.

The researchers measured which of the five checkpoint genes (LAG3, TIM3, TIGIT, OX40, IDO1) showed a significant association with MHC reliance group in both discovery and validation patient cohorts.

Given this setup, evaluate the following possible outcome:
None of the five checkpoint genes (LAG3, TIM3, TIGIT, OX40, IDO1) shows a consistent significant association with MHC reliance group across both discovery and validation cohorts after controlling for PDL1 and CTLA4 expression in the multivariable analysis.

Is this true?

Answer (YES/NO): NO